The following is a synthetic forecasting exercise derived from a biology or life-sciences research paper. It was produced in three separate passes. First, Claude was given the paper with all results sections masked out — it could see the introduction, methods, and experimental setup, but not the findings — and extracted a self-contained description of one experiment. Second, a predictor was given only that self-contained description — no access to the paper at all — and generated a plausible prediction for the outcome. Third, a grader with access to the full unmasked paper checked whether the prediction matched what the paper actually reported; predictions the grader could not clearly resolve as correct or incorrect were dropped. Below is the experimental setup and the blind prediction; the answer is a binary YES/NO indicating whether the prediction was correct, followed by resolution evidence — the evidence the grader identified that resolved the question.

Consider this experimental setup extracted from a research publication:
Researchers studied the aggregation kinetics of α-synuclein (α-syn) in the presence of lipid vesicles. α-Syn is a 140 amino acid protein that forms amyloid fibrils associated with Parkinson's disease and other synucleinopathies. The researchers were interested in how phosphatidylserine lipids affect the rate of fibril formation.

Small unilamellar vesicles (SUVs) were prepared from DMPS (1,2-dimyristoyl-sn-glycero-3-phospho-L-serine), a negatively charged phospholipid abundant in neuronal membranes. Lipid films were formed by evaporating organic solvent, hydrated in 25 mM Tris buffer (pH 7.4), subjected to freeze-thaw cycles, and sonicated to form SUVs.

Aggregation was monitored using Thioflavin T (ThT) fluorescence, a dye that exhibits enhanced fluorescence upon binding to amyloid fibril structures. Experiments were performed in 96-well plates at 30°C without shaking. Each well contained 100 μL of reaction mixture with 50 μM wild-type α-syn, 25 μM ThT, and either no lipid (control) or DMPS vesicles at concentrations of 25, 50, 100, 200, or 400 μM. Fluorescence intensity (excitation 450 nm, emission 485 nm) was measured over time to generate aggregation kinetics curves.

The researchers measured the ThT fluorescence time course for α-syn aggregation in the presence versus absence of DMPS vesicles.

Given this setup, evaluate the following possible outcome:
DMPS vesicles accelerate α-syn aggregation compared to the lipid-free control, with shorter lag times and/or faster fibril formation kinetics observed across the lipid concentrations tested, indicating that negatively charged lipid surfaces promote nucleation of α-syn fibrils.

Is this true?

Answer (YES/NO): YES